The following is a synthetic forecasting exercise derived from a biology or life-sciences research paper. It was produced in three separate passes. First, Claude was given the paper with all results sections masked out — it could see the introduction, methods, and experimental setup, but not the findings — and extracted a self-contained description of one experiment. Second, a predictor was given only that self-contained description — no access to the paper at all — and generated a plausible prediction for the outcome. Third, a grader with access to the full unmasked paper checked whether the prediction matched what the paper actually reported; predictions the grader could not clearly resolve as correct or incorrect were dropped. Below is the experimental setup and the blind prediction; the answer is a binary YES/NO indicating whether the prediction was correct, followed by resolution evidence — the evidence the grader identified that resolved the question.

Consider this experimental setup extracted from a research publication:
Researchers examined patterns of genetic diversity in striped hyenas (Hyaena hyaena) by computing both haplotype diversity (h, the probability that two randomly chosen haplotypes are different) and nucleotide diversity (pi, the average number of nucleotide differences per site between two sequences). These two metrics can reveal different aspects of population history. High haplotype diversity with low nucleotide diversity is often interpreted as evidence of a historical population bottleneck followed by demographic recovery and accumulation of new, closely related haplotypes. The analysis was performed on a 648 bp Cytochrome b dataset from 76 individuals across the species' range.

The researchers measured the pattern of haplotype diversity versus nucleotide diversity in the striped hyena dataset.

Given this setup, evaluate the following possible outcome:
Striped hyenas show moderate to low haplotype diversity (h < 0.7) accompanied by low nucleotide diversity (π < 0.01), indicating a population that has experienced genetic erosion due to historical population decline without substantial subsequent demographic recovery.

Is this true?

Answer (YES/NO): NO